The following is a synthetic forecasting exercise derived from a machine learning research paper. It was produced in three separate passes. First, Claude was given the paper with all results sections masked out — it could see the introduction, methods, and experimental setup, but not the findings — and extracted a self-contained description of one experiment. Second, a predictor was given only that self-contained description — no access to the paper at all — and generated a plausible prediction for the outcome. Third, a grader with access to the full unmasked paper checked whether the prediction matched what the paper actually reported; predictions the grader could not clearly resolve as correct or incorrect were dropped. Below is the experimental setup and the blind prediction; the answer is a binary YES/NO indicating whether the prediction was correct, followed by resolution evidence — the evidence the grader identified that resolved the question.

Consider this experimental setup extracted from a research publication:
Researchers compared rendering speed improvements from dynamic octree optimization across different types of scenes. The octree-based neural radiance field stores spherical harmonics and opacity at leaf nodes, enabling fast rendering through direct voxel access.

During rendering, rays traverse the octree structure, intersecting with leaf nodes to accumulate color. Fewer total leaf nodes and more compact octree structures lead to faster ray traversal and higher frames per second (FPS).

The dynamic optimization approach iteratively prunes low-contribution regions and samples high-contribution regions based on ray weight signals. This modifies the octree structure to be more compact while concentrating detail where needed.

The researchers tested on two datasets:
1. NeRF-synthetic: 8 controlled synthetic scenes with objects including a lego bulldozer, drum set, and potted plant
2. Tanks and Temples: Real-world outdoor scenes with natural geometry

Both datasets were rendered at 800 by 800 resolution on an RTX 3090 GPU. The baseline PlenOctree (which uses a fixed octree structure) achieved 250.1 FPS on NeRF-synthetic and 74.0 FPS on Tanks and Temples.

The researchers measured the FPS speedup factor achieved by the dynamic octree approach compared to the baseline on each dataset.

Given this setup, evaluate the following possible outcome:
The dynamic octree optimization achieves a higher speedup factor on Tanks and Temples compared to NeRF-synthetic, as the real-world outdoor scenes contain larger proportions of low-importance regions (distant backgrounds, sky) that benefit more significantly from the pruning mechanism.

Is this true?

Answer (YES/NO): YES